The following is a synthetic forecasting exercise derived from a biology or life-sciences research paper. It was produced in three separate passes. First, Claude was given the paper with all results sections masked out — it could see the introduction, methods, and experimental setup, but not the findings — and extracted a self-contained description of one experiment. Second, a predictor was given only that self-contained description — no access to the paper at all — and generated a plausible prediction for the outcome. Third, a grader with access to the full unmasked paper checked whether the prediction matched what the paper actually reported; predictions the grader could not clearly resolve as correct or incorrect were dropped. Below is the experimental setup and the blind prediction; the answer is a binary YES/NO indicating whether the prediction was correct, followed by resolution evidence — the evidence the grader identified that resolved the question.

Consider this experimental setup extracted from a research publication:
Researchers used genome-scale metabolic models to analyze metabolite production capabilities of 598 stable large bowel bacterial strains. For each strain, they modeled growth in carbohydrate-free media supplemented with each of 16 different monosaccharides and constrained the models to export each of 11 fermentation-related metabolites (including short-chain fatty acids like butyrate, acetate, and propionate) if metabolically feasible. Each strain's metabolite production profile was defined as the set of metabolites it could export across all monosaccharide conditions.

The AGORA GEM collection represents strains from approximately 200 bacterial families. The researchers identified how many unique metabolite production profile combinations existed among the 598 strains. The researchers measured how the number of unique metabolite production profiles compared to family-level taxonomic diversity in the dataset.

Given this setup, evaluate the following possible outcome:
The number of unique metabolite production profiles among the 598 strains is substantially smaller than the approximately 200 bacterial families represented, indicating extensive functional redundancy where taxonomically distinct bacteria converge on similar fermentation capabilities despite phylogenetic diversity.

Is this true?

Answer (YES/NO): NO